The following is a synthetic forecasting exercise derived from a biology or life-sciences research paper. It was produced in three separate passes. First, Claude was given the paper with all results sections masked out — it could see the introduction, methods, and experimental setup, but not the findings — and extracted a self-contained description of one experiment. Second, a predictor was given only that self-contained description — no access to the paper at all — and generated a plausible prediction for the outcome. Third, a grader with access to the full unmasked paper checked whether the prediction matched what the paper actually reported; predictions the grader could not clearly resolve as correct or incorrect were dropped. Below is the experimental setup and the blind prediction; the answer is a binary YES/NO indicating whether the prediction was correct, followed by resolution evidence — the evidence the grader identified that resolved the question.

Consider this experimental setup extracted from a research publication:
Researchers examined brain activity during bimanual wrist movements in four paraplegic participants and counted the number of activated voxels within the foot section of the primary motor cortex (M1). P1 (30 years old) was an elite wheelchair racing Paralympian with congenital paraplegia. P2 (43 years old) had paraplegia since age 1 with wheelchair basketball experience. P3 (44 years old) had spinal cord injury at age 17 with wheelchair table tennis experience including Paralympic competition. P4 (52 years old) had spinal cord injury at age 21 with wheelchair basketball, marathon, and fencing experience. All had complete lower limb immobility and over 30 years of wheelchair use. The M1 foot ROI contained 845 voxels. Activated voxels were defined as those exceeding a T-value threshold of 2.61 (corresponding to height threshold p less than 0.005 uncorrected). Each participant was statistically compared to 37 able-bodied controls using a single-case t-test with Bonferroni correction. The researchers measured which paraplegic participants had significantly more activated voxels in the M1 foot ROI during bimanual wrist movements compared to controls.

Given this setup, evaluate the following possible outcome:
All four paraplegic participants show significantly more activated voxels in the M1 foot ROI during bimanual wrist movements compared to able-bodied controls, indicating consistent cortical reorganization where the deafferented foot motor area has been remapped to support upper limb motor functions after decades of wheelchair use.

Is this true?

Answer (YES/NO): NO